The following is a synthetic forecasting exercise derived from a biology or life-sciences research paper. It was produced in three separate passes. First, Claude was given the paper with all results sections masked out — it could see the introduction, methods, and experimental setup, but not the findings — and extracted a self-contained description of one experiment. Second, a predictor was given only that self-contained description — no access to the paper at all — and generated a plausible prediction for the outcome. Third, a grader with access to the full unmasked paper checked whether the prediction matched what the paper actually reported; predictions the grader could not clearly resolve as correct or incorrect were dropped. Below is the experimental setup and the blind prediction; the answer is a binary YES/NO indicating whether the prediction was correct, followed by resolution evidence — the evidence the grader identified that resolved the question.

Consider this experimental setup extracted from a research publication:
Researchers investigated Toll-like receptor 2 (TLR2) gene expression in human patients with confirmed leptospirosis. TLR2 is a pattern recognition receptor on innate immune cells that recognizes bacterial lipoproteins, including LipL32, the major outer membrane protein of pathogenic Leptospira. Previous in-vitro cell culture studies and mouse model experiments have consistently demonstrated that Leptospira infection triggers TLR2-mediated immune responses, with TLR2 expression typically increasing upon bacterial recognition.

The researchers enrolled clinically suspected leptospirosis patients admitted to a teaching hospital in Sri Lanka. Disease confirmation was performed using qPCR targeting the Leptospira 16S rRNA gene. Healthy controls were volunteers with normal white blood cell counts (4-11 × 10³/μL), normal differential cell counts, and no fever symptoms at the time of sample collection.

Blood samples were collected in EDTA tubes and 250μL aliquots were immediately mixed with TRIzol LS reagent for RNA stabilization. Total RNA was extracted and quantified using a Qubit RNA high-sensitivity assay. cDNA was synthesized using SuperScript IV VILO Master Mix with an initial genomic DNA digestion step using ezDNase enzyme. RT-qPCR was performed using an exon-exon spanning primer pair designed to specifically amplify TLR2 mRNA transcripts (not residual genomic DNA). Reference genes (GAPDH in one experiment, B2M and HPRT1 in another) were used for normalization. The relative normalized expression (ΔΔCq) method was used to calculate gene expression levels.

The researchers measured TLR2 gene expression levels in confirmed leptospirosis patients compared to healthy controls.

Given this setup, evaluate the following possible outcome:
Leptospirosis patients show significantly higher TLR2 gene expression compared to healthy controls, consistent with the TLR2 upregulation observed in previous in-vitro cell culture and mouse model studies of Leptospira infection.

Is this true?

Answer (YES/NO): NO